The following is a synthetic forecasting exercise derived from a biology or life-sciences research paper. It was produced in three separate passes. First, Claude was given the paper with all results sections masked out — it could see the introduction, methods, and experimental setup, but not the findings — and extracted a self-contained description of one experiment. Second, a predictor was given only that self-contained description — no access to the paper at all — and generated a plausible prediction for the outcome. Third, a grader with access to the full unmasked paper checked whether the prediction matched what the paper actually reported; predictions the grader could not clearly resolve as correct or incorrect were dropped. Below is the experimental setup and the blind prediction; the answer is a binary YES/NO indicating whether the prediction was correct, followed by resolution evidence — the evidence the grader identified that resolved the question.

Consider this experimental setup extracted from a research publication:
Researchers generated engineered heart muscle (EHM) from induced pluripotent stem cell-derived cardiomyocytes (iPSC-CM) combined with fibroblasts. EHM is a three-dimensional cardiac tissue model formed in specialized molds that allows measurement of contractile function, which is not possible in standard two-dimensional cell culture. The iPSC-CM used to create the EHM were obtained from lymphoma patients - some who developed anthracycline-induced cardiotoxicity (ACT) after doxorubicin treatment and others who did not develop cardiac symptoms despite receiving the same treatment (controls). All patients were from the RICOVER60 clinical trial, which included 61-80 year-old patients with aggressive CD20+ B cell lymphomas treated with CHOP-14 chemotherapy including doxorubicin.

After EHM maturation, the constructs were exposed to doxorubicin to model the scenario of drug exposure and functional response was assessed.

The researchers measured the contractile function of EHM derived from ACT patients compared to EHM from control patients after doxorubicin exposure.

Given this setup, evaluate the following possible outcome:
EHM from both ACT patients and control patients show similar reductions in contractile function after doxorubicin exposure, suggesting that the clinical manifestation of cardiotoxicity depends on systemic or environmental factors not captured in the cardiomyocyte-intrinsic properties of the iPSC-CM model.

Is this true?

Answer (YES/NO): NO